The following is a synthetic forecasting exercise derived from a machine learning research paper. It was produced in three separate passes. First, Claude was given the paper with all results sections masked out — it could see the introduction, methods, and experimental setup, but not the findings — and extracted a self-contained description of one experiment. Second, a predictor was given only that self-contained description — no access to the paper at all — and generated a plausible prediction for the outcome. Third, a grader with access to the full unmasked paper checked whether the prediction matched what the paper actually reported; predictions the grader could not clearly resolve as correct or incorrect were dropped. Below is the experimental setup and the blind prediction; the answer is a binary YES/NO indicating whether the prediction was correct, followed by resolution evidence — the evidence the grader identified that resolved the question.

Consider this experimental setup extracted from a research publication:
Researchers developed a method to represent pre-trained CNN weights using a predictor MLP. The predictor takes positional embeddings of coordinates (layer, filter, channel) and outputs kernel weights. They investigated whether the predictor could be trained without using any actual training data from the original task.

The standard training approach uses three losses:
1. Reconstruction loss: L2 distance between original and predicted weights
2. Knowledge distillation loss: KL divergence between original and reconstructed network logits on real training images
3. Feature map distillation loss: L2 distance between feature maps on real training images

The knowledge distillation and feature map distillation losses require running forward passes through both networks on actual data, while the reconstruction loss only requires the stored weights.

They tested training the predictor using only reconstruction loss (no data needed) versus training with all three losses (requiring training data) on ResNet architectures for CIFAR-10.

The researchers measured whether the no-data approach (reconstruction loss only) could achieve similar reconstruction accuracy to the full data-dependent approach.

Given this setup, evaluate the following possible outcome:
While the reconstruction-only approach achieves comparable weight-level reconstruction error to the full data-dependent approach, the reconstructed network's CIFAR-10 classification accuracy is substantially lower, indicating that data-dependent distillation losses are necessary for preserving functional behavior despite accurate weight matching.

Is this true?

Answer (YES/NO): NO